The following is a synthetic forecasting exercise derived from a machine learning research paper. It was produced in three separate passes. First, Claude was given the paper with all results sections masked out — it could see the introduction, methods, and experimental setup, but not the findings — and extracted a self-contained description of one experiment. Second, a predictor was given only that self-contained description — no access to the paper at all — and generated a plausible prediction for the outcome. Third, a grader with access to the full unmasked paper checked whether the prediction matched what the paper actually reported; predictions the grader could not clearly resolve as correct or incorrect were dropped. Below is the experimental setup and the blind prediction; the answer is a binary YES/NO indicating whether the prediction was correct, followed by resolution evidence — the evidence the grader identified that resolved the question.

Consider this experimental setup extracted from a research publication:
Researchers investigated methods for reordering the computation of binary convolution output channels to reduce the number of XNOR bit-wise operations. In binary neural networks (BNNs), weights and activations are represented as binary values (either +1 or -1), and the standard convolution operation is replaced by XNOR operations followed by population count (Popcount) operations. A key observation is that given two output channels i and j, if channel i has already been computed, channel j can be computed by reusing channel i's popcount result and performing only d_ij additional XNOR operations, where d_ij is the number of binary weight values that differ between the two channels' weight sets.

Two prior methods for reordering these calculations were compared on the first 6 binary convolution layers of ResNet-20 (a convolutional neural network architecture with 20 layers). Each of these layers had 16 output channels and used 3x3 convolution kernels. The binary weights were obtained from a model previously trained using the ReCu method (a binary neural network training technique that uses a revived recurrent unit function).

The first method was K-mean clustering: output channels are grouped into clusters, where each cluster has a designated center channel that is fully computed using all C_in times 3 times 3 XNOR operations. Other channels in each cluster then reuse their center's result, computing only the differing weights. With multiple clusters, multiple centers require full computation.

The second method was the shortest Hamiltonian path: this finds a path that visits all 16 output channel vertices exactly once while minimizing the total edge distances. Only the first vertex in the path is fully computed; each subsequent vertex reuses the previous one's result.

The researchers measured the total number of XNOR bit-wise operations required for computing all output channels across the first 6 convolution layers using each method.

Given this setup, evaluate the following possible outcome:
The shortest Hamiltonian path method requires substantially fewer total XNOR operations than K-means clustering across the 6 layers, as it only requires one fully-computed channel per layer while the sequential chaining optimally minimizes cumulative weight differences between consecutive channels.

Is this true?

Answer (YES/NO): YES